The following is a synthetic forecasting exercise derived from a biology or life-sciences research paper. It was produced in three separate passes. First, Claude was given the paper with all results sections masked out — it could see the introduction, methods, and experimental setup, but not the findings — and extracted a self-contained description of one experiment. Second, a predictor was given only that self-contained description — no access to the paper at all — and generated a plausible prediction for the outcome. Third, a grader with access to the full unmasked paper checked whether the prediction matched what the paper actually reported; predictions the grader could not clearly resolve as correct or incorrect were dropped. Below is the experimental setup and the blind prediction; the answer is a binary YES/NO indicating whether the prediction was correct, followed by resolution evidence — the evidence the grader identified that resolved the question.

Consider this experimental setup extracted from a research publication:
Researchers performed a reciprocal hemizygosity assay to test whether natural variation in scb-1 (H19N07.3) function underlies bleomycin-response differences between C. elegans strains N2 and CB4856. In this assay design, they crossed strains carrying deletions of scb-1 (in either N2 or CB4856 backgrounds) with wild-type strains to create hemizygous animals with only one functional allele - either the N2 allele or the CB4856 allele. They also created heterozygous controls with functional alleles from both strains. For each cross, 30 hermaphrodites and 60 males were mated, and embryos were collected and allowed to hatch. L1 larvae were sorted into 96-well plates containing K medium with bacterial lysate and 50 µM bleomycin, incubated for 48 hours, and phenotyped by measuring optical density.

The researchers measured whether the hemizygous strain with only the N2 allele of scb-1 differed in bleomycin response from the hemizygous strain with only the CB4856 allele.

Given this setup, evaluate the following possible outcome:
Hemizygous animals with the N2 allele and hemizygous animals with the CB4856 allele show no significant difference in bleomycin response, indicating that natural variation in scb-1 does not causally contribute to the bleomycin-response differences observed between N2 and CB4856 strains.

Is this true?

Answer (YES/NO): NO